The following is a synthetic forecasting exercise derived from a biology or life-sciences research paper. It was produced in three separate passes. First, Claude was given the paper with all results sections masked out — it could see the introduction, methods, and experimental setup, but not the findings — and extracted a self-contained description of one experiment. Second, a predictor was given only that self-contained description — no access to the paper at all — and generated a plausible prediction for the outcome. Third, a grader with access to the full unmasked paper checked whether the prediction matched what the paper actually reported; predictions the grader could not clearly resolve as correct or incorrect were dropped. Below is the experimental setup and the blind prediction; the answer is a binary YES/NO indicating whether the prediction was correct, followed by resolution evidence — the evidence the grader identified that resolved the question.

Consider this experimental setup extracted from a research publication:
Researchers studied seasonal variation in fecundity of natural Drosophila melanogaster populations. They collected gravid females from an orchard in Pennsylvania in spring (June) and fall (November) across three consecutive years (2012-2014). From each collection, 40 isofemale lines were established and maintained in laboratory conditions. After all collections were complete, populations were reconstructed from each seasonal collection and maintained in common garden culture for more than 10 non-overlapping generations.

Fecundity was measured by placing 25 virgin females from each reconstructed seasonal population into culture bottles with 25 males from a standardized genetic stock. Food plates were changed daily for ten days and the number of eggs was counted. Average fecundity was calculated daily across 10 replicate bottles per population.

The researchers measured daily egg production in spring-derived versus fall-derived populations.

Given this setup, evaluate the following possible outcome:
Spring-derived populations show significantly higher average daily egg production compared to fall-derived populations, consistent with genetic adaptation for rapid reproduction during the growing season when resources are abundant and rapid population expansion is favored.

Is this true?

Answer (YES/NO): NO